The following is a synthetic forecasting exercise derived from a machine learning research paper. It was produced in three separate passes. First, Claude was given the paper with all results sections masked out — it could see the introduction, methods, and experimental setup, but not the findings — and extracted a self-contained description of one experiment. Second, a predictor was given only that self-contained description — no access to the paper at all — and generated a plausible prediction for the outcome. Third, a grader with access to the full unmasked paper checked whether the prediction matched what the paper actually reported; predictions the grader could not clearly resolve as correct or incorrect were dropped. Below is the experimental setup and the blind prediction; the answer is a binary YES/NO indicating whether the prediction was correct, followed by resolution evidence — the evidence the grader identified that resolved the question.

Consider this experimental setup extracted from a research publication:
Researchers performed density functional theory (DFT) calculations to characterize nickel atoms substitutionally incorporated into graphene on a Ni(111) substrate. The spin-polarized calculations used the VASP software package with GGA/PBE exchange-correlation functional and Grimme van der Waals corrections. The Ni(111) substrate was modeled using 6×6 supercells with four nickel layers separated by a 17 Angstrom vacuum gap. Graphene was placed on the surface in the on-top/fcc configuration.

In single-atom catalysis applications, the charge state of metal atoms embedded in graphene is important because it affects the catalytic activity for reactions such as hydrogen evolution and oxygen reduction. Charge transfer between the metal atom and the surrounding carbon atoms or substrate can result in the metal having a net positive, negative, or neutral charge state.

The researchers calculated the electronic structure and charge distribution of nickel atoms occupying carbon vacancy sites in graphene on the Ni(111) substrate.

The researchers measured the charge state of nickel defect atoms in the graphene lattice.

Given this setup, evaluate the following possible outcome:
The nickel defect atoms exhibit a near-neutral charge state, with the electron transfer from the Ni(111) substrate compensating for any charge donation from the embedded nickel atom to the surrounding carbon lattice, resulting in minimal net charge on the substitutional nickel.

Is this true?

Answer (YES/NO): NO